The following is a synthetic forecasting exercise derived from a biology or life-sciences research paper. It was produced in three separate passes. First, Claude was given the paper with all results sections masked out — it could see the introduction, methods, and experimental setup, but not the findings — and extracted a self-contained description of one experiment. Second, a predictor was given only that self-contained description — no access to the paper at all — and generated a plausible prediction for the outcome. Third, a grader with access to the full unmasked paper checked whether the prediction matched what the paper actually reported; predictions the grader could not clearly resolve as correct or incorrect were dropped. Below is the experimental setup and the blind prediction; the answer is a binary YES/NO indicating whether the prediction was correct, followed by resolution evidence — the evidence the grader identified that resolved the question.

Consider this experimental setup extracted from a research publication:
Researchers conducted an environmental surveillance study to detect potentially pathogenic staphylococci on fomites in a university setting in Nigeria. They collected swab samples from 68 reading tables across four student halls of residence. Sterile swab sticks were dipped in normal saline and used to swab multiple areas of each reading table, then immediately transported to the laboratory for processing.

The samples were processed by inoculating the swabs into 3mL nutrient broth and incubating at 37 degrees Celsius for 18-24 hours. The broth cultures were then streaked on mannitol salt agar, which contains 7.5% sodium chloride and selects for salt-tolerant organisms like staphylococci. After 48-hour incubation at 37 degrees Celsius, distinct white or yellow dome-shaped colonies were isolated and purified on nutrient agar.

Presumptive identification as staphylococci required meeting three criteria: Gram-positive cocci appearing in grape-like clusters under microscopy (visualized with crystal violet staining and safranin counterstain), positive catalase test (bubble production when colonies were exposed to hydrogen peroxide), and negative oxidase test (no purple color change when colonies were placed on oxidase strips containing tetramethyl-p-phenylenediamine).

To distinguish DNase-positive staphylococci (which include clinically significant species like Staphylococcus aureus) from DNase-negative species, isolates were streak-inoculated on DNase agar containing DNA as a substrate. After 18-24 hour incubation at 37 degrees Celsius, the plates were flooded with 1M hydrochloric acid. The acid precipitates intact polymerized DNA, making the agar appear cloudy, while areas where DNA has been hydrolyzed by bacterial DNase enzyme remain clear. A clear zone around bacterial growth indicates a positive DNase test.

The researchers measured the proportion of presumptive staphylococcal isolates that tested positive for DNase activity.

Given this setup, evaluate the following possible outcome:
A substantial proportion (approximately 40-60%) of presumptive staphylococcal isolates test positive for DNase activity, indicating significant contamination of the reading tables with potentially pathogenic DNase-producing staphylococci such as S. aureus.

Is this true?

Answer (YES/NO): YES